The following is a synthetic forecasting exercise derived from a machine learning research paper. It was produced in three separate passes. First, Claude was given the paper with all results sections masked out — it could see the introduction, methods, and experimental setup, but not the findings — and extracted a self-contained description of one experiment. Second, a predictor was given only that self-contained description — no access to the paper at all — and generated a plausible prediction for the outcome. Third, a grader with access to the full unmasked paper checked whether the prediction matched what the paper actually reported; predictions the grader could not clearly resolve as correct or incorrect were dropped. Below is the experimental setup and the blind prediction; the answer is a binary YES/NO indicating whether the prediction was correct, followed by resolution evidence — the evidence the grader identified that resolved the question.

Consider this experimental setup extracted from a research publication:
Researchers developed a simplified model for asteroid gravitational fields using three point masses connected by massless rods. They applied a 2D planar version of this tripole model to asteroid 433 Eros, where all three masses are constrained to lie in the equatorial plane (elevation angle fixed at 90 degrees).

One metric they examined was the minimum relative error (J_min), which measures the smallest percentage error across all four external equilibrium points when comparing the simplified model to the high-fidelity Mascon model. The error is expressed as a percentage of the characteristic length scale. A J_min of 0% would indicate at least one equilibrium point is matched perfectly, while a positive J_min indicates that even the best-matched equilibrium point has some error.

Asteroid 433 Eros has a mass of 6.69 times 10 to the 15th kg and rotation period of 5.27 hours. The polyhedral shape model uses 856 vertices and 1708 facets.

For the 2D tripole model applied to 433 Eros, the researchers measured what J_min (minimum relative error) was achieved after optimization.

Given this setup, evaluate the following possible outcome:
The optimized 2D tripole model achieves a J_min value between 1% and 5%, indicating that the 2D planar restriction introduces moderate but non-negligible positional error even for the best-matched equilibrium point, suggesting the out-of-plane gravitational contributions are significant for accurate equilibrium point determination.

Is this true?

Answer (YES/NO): YES